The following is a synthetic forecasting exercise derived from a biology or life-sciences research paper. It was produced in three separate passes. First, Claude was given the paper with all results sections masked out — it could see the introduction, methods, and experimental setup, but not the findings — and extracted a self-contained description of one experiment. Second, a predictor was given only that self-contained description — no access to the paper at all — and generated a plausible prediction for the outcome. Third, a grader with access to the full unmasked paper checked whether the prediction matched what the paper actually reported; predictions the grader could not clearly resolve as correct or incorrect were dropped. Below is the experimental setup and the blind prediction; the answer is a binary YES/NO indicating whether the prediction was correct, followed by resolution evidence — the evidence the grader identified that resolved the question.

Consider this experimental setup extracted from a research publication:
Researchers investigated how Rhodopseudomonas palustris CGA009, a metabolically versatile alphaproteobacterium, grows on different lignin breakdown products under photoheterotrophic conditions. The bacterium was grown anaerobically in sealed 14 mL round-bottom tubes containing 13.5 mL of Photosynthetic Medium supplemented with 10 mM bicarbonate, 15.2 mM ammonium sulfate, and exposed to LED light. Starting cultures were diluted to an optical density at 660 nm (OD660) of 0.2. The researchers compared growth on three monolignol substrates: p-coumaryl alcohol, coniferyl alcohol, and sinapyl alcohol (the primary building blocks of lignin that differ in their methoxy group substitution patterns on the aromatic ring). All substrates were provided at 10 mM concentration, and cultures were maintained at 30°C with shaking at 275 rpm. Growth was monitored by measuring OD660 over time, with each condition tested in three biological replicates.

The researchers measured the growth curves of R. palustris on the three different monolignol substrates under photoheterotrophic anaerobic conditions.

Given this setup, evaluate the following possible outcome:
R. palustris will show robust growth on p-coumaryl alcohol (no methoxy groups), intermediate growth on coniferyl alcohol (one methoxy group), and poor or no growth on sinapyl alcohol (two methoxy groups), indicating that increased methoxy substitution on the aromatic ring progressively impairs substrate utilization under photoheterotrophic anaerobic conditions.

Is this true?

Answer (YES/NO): NO